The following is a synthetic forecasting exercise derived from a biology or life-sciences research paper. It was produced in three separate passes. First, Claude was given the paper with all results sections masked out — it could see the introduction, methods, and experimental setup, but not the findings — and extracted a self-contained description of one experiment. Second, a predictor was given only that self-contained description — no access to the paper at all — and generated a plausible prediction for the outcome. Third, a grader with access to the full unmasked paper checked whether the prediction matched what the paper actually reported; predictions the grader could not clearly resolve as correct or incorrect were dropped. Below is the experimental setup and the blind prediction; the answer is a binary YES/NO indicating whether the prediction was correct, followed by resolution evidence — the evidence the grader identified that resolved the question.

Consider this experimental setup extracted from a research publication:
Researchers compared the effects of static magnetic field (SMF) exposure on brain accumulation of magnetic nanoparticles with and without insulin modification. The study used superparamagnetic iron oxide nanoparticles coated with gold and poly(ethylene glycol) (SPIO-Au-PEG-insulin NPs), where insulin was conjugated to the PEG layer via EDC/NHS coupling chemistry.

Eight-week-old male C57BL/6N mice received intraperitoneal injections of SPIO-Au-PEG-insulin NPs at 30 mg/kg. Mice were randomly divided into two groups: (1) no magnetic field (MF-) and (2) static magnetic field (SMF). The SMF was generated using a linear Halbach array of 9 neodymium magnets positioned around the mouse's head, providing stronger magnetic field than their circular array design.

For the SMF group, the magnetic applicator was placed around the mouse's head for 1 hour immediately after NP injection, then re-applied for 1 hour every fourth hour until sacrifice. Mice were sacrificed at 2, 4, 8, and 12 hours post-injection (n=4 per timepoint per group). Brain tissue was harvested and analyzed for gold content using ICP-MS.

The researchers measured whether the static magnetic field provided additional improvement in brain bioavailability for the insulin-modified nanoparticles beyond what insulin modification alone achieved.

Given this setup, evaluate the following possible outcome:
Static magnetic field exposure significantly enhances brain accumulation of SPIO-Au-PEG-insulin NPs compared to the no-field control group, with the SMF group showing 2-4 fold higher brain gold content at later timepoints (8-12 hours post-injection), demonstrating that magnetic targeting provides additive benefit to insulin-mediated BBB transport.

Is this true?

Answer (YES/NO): NO